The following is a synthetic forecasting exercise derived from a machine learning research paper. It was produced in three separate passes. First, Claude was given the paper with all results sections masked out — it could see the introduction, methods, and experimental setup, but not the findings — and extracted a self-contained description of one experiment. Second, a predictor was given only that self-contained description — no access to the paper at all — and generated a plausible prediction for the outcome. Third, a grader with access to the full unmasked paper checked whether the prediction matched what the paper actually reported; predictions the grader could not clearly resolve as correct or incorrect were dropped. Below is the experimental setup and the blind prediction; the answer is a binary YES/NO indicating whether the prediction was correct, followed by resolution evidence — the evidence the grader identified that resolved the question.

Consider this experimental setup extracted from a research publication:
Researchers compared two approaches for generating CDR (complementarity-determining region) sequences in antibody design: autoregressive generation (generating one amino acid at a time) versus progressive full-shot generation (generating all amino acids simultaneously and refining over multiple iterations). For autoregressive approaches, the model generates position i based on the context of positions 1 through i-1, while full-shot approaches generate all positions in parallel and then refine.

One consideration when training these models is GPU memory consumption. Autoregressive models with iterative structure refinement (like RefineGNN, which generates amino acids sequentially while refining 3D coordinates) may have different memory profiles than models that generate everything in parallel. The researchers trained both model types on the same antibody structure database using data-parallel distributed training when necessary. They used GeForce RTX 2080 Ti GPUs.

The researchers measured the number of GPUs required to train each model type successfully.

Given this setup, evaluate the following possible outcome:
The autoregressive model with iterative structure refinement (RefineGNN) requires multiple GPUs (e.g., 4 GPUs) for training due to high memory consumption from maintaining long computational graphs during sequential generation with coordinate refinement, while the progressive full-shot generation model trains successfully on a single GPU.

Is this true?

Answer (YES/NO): YES